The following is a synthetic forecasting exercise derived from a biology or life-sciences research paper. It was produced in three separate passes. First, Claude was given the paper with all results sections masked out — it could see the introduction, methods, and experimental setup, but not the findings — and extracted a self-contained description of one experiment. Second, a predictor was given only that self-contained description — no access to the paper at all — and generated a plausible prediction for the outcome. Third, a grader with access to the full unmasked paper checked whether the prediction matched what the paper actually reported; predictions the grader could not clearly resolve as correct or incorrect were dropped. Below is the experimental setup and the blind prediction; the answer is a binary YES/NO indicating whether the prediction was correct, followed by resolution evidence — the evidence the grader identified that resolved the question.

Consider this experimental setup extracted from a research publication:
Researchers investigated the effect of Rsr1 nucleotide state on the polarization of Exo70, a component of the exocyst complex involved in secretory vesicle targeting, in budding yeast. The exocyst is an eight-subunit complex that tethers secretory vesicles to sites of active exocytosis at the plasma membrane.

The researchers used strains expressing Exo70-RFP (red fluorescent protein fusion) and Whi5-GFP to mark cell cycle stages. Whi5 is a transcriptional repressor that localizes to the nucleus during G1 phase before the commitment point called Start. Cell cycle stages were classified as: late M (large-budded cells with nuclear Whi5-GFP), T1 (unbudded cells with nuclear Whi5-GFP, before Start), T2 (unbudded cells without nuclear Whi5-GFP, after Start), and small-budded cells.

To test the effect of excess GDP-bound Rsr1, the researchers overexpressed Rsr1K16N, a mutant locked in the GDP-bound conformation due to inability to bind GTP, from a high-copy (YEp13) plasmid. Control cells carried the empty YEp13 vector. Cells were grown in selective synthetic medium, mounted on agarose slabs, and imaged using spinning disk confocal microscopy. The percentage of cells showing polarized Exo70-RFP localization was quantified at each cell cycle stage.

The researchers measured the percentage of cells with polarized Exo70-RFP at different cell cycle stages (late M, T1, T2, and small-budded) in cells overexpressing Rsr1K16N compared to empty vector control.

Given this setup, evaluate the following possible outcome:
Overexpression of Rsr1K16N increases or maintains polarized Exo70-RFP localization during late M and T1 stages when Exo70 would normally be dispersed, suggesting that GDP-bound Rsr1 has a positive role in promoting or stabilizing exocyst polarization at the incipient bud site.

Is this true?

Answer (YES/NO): NO